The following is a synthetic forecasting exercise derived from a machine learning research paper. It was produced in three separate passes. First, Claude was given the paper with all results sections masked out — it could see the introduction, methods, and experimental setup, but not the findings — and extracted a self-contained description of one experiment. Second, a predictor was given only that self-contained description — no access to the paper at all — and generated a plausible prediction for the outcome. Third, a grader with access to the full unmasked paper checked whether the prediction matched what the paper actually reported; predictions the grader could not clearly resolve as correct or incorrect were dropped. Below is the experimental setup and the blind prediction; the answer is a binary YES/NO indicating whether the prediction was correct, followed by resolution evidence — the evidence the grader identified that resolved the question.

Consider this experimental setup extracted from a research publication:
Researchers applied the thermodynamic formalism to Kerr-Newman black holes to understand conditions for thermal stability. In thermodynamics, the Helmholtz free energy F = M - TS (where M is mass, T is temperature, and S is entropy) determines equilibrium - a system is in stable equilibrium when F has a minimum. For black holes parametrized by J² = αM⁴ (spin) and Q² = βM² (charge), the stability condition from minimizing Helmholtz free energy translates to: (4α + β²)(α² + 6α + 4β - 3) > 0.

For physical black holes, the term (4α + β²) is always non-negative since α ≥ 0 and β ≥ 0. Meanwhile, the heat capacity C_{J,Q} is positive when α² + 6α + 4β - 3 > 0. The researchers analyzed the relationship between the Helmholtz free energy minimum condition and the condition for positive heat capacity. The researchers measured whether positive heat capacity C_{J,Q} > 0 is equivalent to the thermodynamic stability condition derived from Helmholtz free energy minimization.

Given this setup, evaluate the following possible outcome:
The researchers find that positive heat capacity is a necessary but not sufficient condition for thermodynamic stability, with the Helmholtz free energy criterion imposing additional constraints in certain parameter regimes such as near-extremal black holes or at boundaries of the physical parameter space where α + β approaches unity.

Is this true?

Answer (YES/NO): NO